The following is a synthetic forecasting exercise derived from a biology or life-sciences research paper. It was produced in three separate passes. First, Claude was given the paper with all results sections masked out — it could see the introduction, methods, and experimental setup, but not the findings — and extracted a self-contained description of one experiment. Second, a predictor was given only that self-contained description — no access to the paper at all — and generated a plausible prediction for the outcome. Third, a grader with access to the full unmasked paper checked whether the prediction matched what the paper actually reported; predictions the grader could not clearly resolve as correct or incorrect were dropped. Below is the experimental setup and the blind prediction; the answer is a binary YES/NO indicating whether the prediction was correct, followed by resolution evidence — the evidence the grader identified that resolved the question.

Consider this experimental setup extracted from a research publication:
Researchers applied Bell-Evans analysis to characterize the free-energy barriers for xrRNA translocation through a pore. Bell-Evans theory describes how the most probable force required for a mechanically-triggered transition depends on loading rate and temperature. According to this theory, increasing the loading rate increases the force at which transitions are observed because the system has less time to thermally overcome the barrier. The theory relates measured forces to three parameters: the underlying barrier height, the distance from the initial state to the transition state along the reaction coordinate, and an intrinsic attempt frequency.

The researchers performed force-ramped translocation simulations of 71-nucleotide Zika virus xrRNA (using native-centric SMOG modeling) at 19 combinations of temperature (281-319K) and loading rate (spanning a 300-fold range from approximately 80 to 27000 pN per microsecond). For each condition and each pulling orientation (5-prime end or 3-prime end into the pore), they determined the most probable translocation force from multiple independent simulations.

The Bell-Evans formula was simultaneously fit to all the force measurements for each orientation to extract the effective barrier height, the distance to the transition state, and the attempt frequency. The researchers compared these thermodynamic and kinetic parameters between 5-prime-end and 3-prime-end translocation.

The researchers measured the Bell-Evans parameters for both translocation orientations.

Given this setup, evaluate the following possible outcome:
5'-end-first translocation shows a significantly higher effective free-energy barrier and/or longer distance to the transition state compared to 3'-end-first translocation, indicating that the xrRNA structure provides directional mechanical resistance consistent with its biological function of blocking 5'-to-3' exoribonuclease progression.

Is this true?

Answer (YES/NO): YES